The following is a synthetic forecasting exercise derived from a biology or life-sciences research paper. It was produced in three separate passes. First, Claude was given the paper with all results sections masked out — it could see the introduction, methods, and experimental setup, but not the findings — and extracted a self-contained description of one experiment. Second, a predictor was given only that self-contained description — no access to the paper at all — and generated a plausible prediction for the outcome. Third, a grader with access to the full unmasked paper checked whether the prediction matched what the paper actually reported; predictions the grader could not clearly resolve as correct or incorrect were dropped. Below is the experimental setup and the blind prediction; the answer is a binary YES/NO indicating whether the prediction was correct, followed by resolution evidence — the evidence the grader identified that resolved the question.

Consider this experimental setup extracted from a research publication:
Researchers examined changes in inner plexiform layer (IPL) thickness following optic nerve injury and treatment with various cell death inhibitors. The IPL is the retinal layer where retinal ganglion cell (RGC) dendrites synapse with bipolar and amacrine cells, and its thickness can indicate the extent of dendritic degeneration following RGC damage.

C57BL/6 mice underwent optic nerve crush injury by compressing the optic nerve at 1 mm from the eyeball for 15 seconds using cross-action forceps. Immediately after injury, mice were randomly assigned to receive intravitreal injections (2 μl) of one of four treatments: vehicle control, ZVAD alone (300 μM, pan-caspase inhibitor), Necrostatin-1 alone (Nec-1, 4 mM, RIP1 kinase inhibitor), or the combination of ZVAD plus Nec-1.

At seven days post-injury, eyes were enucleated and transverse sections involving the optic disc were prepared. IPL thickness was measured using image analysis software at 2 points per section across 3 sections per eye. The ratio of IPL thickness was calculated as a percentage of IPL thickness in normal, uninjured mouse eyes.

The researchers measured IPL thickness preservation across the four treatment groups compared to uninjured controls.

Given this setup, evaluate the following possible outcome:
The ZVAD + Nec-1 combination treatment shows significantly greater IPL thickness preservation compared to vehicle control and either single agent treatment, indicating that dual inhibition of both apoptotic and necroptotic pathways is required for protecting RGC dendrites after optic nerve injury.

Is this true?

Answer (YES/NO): YES